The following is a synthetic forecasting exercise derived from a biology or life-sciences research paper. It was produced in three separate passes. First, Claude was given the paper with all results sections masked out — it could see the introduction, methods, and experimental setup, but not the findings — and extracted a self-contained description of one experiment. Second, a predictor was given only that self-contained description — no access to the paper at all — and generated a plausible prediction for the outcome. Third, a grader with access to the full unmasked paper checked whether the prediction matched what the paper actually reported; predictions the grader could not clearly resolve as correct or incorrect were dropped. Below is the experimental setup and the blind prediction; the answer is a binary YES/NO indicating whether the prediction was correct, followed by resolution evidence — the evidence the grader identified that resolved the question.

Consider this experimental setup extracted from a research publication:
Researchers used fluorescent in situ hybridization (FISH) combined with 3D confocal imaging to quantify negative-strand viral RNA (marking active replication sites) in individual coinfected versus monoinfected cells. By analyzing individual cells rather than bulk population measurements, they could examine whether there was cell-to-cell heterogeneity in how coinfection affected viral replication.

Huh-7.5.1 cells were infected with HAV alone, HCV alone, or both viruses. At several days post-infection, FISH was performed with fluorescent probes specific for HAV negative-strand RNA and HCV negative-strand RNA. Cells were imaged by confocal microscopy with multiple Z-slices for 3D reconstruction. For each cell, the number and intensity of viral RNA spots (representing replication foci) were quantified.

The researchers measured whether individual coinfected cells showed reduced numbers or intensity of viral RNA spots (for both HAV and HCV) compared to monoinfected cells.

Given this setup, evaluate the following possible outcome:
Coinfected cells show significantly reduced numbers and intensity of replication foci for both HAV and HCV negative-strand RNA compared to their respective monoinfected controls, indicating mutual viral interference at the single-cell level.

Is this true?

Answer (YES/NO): NO